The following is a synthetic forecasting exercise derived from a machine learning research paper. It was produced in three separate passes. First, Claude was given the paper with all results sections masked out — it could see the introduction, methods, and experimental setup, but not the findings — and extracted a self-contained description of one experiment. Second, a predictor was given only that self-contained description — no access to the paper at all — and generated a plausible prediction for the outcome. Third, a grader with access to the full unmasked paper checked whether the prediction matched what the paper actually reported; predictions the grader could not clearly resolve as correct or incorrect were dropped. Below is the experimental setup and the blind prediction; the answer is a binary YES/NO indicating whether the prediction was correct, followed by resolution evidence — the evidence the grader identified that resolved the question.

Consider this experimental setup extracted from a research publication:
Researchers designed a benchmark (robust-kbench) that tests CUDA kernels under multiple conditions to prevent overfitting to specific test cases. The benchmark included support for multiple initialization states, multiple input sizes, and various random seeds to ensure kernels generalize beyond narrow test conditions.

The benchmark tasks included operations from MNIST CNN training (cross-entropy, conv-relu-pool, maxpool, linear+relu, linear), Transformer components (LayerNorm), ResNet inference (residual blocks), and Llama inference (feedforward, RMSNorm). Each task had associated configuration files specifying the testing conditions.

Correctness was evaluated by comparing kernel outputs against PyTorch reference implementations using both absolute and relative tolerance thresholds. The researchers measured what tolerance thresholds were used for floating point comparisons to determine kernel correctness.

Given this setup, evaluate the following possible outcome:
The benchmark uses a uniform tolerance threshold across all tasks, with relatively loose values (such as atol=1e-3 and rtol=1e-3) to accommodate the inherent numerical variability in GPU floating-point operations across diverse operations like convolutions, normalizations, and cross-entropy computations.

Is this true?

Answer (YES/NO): NO